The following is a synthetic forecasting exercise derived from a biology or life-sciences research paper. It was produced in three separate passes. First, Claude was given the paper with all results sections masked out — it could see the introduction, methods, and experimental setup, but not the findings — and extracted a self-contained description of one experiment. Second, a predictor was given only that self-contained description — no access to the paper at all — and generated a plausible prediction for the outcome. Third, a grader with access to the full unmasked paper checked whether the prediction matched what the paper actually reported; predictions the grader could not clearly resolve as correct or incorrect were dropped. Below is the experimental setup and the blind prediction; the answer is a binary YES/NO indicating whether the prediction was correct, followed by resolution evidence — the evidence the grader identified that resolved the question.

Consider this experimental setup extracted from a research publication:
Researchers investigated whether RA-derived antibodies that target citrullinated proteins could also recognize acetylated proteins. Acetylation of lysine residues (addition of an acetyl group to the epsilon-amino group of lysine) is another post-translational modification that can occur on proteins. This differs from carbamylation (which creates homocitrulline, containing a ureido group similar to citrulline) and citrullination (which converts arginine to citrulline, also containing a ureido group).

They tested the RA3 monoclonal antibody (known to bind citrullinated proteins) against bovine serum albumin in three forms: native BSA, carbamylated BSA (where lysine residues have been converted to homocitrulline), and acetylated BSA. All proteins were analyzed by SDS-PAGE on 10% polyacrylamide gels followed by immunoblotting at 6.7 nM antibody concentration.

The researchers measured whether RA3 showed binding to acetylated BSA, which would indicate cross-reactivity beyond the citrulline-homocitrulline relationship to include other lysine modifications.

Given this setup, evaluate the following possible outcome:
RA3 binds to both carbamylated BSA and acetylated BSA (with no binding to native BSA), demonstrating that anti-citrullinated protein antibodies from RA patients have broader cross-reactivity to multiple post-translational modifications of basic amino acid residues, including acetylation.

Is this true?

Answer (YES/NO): NO